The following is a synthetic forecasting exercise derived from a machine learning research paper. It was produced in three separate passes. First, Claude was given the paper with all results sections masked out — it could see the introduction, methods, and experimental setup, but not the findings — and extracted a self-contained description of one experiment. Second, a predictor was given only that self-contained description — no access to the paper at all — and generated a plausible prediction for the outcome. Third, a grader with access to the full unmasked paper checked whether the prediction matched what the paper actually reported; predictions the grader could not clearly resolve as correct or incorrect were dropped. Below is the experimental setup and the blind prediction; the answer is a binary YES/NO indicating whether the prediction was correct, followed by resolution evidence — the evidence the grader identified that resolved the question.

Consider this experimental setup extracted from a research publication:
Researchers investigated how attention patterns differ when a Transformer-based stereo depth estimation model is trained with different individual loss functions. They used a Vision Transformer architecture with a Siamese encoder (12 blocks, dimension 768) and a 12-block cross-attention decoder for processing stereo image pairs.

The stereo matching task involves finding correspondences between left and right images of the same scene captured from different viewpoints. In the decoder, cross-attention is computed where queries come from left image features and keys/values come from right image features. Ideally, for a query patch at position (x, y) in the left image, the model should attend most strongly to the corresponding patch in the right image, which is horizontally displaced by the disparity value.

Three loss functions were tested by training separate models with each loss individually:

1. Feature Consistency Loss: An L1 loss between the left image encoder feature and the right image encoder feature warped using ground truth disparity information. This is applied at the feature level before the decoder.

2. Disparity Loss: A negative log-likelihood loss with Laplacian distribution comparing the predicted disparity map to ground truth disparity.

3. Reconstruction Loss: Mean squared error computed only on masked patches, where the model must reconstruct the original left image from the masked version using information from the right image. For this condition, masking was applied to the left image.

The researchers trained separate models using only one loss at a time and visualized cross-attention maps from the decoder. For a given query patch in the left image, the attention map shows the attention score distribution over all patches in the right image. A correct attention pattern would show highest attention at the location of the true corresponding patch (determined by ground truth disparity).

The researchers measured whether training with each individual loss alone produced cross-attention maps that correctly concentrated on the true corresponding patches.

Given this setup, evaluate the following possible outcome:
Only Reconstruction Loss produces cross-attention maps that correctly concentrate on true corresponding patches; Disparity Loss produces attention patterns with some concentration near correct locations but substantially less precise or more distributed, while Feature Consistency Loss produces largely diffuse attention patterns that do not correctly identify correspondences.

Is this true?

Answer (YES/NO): NO